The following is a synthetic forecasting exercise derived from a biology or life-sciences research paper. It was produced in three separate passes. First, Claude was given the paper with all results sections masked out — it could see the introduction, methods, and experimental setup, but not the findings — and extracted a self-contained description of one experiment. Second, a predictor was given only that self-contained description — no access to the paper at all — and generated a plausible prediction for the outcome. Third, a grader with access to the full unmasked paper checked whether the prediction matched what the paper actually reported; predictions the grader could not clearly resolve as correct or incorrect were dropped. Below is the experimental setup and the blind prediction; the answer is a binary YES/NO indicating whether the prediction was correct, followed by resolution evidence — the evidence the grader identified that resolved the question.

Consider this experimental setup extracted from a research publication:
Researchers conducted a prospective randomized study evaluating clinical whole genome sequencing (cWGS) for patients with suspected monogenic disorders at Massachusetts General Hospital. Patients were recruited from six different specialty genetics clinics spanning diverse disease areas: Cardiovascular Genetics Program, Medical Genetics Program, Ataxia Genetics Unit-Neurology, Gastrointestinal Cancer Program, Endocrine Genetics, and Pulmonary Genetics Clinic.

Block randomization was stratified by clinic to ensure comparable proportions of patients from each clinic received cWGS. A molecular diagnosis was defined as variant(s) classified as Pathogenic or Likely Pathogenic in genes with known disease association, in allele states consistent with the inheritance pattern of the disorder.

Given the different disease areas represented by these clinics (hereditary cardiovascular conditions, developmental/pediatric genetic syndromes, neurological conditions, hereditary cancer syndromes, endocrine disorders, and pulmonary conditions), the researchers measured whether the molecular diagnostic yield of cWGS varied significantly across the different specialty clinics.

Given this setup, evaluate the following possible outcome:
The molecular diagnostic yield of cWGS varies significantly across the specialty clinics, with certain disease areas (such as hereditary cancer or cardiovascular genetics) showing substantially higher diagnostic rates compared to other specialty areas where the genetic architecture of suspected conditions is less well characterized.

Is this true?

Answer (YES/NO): NO